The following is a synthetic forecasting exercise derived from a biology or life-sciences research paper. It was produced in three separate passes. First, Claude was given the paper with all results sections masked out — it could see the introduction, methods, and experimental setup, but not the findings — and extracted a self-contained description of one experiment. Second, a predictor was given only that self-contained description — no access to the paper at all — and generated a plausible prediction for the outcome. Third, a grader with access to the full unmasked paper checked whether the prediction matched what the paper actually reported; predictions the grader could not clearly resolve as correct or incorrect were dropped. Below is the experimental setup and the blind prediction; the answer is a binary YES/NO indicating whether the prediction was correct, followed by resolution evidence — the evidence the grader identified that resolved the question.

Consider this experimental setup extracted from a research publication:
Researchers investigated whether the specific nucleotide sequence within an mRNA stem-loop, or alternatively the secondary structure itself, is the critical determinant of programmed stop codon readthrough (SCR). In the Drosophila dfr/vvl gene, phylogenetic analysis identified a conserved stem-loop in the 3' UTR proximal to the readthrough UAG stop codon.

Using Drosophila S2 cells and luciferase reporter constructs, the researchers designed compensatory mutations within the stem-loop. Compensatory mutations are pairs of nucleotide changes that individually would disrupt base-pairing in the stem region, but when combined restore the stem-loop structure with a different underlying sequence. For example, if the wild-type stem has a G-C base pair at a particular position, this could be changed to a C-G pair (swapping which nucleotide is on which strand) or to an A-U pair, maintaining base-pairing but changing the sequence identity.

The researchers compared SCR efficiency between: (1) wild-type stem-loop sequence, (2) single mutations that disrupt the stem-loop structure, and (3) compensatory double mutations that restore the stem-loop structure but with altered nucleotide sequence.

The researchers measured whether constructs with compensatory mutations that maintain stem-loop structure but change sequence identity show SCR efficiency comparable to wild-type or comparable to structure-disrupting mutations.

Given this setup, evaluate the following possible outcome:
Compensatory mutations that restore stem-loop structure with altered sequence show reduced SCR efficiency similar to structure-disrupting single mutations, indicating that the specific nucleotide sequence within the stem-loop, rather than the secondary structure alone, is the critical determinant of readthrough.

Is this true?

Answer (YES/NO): NO